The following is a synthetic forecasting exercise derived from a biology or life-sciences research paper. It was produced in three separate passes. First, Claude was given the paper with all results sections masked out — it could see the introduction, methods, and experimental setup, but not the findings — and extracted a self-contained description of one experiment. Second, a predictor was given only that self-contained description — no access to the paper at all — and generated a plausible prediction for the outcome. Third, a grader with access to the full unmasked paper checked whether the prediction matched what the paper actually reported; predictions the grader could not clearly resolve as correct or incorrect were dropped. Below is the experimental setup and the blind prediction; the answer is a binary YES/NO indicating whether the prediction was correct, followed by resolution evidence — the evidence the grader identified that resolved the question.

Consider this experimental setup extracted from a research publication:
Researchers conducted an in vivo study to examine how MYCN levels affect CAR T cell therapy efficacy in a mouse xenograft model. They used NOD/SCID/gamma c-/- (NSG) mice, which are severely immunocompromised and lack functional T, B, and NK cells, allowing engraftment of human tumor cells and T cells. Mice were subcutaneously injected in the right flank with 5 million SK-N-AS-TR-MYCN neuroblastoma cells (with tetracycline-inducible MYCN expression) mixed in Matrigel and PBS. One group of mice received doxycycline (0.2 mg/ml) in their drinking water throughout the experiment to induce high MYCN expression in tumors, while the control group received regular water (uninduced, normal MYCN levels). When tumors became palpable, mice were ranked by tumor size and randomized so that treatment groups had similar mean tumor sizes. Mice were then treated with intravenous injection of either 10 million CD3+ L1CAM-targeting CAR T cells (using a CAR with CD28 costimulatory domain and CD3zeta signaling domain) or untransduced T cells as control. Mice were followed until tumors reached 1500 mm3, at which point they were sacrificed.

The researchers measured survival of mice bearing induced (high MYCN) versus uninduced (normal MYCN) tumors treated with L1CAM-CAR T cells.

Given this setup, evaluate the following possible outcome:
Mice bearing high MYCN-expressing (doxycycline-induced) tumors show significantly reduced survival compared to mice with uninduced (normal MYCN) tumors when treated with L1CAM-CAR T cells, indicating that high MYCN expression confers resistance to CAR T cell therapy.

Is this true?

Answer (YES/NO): YES